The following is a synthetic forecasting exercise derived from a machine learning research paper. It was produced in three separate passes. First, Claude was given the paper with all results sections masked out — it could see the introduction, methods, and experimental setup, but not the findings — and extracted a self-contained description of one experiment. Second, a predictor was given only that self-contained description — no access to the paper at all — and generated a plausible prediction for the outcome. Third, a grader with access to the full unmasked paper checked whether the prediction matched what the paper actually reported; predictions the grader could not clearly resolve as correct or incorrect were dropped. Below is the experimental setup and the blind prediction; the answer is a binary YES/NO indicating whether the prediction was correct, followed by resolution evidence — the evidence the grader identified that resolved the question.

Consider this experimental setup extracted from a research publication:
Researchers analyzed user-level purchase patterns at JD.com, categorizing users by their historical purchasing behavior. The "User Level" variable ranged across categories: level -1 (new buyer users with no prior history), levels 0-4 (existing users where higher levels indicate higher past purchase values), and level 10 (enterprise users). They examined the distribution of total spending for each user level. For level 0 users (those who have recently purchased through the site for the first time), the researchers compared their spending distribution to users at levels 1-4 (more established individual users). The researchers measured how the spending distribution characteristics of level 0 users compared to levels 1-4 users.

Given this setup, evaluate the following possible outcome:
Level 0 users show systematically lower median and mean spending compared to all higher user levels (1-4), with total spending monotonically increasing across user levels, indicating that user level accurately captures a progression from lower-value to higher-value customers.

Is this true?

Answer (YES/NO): NO